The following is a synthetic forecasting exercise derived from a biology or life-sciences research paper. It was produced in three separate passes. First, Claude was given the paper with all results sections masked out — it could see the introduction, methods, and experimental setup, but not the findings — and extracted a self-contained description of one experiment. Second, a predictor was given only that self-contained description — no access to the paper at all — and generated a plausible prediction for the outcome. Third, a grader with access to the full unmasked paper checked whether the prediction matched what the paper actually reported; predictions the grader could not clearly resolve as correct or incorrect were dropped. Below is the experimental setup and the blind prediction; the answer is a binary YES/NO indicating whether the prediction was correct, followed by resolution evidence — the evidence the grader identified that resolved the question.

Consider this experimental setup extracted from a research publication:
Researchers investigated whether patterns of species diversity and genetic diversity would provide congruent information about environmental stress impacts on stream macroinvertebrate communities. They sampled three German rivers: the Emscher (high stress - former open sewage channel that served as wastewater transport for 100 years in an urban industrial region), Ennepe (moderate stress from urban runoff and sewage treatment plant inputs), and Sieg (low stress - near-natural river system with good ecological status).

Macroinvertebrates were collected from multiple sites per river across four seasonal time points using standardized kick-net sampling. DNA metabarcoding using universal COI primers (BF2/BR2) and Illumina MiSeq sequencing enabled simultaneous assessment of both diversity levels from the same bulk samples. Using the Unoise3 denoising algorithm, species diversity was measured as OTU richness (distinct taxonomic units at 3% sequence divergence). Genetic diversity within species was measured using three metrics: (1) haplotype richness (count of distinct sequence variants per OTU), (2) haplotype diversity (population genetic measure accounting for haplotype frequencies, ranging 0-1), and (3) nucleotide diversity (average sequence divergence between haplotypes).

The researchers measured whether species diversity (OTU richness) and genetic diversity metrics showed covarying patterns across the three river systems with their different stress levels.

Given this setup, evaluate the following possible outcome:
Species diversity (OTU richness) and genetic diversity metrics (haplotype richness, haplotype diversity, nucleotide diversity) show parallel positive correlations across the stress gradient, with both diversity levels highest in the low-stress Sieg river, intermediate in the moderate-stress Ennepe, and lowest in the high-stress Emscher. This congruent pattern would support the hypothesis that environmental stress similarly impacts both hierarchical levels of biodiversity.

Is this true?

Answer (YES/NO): NO